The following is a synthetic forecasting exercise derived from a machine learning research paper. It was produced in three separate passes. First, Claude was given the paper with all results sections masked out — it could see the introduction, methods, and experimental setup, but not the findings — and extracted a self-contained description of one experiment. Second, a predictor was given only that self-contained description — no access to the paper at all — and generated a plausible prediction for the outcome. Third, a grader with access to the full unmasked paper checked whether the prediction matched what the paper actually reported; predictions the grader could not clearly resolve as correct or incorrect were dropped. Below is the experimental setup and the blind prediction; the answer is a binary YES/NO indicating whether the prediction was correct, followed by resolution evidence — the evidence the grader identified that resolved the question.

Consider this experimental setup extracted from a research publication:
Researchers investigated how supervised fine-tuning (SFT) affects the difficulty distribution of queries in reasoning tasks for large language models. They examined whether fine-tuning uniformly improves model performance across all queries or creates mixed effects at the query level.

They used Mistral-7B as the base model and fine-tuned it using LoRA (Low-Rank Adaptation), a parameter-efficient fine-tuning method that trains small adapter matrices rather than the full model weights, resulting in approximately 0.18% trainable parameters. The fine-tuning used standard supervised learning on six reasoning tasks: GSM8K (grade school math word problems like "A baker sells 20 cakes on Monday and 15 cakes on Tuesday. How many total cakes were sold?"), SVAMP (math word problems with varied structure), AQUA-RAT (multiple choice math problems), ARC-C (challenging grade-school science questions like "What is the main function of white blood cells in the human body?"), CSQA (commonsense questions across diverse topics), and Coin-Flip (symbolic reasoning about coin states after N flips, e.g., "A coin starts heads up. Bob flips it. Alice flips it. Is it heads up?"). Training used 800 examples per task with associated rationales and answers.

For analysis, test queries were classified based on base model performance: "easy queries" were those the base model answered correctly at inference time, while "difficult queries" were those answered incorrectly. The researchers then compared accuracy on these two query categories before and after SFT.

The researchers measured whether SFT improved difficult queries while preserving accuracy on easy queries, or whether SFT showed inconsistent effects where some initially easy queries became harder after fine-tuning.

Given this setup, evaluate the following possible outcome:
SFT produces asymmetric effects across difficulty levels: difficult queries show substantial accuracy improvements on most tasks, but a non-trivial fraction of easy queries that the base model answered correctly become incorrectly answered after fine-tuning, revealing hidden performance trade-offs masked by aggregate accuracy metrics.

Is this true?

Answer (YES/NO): YES